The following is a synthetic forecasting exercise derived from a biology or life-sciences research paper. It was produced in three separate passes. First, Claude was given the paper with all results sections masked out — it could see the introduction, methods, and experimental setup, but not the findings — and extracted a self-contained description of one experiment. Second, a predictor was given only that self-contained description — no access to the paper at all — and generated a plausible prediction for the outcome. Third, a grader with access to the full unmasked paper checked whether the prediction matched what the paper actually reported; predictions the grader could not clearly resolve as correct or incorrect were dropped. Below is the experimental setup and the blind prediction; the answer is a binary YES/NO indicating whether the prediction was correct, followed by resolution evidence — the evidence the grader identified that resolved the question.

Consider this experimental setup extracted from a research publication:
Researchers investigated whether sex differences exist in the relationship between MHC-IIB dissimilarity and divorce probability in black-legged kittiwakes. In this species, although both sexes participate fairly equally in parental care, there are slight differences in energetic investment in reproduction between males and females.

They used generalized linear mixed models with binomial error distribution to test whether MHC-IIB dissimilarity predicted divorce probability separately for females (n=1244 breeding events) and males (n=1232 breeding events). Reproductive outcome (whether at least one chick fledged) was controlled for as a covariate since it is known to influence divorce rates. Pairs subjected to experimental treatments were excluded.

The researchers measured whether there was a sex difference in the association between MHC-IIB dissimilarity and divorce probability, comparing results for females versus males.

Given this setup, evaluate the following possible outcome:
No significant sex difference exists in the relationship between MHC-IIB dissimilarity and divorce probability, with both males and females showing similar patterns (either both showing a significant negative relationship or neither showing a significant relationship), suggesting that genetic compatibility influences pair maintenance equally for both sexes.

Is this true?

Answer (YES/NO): YES